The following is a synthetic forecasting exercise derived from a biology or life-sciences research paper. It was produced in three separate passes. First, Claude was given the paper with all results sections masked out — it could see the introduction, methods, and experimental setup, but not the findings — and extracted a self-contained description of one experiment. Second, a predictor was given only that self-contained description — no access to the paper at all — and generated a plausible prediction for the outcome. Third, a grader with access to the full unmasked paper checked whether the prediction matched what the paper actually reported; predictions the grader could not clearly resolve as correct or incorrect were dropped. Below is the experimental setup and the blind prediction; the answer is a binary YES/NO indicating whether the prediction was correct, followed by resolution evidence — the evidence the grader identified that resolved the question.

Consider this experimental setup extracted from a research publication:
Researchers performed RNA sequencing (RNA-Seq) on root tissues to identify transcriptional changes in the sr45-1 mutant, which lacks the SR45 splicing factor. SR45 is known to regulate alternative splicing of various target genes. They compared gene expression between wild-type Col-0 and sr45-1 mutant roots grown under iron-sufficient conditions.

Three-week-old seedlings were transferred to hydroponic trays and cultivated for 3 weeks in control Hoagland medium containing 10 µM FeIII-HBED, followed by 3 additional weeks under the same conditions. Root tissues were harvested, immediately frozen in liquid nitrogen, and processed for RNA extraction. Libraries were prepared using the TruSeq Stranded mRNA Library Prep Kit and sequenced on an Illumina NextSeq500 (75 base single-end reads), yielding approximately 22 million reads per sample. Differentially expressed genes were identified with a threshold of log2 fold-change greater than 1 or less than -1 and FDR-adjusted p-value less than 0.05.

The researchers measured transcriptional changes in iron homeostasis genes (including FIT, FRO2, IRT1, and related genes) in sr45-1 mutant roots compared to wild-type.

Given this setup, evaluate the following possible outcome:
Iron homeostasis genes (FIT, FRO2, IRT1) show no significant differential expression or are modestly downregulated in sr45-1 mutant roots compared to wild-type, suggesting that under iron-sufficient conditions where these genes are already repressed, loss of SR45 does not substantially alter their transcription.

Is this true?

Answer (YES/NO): YES